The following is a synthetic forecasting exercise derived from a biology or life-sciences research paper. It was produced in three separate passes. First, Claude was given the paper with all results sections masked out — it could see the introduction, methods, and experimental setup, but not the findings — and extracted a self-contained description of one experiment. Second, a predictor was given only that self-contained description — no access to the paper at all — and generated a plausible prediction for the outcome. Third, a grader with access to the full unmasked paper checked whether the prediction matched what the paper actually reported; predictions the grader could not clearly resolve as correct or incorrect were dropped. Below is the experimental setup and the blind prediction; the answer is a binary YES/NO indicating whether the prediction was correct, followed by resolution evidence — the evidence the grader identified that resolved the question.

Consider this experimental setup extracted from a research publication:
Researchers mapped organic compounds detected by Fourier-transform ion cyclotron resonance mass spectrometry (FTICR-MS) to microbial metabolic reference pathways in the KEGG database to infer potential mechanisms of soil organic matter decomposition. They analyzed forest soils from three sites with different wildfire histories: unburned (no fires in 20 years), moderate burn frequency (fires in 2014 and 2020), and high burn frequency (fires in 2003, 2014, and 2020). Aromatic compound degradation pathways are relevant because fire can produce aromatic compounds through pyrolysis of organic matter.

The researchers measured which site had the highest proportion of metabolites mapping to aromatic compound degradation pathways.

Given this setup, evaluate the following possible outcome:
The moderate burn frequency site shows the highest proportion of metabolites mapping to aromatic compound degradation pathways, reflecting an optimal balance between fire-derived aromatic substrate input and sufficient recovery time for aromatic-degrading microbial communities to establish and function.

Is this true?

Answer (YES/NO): NO